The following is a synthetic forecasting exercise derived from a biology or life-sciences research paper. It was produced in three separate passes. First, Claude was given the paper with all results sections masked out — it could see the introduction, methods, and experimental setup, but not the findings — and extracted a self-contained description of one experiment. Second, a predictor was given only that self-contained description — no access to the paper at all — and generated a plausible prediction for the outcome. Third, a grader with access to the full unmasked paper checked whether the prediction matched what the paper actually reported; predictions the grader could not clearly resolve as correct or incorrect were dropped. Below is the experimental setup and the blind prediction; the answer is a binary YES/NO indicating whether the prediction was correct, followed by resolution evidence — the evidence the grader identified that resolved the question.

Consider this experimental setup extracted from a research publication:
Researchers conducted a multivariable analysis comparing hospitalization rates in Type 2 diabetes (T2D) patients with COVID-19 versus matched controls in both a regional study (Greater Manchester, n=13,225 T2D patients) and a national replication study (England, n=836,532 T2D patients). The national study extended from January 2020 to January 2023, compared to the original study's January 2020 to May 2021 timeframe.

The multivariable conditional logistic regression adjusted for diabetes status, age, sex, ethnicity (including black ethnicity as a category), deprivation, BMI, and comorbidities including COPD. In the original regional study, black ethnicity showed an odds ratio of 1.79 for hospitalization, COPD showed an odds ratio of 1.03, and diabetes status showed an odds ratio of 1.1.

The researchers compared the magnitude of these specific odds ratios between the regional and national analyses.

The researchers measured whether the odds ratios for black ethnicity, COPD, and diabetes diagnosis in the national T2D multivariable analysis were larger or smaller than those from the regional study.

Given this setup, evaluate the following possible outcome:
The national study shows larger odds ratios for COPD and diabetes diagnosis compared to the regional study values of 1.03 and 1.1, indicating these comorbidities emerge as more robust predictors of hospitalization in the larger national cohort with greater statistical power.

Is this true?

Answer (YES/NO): YES